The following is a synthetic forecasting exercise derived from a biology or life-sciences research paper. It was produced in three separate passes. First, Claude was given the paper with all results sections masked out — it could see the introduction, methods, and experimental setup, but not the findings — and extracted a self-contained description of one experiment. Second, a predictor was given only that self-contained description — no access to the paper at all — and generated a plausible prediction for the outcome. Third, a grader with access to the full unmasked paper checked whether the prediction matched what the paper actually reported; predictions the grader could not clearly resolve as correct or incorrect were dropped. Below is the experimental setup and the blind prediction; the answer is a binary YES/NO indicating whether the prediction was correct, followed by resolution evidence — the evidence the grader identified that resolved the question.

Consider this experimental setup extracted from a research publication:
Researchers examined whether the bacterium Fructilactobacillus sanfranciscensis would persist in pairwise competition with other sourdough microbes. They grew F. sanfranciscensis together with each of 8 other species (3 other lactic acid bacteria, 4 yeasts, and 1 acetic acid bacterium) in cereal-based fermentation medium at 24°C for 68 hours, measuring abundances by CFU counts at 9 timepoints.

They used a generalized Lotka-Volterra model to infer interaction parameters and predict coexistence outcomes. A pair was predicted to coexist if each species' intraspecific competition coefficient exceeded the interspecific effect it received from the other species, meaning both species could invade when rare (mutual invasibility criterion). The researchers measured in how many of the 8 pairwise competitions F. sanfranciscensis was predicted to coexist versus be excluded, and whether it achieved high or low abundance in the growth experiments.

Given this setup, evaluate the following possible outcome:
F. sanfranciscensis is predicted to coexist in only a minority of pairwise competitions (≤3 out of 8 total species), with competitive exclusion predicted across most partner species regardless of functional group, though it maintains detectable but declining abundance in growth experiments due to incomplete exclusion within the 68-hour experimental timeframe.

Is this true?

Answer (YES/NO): NO